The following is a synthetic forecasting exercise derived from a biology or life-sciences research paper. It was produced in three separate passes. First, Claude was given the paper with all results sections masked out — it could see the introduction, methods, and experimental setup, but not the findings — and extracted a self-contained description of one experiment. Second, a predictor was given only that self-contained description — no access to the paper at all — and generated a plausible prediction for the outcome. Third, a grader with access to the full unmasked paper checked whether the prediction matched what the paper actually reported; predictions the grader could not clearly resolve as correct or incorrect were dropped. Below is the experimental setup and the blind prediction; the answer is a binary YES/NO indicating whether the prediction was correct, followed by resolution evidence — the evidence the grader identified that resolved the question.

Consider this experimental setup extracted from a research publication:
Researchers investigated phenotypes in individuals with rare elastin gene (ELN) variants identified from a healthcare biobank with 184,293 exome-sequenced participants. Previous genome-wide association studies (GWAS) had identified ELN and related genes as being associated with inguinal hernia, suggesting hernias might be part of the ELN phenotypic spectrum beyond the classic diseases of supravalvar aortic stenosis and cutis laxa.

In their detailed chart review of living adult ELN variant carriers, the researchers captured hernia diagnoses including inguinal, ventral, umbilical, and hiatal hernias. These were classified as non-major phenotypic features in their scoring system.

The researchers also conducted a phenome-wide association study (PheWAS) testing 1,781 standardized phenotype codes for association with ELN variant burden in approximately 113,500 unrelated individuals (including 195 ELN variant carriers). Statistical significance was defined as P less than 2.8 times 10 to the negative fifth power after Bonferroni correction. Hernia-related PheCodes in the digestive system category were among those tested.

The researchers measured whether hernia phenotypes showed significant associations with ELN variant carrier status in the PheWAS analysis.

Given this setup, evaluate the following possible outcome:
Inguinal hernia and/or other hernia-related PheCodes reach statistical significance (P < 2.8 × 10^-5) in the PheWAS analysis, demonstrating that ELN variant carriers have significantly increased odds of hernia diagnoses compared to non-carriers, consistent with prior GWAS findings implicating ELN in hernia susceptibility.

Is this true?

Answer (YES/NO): NO